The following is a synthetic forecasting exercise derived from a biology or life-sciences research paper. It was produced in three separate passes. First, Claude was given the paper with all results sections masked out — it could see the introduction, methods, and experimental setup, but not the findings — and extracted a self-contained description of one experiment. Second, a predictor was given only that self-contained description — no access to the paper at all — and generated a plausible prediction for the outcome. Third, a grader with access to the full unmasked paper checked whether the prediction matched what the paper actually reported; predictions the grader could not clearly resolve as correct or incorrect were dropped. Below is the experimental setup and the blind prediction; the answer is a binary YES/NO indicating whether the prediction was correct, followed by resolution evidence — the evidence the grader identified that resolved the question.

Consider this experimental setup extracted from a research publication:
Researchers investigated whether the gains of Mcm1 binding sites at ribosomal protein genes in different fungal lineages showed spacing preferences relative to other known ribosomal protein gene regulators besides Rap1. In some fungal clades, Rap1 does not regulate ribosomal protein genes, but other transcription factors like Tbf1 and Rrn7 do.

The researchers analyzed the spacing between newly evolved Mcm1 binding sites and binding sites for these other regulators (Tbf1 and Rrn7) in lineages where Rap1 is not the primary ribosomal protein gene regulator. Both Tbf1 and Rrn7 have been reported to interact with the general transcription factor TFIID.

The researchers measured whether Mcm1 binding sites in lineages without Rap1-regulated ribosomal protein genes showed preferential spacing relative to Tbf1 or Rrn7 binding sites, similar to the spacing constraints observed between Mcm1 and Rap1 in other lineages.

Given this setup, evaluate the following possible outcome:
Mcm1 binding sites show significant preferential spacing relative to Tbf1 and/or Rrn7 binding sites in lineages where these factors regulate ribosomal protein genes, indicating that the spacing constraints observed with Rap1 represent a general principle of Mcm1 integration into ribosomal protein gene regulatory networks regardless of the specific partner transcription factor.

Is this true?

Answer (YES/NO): YES